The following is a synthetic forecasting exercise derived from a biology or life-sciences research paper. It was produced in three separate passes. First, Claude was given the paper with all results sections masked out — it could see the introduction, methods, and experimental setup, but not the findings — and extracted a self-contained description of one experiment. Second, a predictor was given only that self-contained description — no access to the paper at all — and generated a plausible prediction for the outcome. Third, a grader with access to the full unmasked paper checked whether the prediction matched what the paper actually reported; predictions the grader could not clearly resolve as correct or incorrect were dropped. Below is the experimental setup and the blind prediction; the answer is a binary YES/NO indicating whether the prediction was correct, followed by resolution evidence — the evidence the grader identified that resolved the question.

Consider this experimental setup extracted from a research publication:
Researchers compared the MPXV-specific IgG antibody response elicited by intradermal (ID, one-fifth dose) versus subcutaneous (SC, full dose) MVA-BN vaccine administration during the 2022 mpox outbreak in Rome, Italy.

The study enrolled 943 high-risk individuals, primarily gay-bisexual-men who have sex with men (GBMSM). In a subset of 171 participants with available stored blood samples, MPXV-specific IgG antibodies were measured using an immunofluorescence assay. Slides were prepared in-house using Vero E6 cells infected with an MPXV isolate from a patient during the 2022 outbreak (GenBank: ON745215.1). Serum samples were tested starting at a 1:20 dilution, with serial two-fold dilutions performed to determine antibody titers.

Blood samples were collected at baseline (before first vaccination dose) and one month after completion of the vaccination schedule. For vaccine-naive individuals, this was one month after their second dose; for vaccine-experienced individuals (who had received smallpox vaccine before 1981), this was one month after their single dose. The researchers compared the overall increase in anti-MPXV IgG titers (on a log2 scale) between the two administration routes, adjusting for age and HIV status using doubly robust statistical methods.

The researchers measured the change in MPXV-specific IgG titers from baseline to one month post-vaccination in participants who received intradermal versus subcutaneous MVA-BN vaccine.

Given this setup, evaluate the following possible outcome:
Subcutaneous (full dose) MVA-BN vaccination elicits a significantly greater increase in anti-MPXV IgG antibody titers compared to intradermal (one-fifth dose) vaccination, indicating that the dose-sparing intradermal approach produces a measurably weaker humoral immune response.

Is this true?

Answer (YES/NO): NO